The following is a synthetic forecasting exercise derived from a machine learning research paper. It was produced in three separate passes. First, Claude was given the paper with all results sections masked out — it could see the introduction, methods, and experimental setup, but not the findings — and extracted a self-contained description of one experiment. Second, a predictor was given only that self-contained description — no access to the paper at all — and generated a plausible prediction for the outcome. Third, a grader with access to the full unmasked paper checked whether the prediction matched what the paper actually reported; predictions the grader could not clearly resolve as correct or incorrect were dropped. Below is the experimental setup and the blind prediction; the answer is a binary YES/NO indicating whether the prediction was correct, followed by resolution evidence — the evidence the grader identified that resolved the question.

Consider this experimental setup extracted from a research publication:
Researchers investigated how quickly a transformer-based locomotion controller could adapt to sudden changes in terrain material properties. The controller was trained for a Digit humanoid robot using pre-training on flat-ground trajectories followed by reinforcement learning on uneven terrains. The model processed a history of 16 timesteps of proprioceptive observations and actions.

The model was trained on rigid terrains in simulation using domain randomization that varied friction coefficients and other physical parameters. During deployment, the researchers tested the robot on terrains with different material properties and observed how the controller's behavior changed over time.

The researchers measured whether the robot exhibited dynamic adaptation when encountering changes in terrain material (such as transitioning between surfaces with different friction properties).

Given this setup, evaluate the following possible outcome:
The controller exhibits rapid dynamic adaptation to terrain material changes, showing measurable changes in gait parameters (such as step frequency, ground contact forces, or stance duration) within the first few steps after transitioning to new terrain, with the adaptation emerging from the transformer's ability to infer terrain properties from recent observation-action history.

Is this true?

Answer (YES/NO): NO